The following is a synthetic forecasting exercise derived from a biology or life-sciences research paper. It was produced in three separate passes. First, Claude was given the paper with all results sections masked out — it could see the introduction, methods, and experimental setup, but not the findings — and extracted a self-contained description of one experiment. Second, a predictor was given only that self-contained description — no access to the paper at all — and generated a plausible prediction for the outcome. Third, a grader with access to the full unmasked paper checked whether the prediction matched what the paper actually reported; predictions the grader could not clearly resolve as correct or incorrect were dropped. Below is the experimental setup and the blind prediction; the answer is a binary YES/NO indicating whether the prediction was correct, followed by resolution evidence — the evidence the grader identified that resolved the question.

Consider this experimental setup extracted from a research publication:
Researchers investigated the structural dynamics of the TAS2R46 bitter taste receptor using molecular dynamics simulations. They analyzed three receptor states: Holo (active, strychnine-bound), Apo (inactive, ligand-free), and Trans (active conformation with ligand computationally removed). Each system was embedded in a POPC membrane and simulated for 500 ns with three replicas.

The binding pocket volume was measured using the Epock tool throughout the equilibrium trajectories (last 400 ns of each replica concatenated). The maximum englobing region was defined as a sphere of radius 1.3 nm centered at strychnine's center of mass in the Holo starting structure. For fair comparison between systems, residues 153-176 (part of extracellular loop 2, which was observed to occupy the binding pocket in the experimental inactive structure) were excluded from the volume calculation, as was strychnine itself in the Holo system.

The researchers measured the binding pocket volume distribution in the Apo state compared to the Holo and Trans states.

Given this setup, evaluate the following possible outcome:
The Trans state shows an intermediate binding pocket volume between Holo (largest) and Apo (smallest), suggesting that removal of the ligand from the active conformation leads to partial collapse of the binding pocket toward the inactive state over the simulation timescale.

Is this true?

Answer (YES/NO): NO